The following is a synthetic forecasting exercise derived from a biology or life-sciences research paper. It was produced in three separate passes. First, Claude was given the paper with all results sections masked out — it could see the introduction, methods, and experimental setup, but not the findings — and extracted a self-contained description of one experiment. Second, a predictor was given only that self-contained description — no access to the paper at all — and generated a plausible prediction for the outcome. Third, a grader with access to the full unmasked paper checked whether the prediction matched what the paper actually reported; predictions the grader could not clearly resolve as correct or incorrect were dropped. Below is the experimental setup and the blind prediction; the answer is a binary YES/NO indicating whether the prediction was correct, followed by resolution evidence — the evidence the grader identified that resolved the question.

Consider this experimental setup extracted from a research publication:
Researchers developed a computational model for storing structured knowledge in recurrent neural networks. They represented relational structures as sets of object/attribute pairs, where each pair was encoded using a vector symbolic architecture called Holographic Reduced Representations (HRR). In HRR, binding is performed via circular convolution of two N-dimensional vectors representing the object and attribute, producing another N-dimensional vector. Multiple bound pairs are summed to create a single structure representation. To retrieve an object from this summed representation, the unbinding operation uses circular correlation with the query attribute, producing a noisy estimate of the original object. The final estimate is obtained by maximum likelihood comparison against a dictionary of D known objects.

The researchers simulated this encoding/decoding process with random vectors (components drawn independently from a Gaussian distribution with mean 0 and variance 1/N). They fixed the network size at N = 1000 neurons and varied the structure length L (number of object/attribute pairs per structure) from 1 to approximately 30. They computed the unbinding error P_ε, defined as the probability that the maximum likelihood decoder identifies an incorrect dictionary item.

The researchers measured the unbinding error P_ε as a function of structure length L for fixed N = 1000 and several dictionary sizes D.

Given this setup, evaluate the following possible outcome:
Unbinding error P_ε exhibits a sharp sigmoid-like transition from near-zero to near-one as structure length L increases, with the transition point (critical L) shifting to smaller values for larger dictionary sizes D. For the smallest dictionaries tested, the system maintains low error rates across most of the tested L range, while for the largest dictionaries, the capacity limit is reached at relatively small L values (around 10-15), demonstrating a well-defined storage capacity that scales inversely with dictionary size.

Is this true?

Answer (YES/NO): NO